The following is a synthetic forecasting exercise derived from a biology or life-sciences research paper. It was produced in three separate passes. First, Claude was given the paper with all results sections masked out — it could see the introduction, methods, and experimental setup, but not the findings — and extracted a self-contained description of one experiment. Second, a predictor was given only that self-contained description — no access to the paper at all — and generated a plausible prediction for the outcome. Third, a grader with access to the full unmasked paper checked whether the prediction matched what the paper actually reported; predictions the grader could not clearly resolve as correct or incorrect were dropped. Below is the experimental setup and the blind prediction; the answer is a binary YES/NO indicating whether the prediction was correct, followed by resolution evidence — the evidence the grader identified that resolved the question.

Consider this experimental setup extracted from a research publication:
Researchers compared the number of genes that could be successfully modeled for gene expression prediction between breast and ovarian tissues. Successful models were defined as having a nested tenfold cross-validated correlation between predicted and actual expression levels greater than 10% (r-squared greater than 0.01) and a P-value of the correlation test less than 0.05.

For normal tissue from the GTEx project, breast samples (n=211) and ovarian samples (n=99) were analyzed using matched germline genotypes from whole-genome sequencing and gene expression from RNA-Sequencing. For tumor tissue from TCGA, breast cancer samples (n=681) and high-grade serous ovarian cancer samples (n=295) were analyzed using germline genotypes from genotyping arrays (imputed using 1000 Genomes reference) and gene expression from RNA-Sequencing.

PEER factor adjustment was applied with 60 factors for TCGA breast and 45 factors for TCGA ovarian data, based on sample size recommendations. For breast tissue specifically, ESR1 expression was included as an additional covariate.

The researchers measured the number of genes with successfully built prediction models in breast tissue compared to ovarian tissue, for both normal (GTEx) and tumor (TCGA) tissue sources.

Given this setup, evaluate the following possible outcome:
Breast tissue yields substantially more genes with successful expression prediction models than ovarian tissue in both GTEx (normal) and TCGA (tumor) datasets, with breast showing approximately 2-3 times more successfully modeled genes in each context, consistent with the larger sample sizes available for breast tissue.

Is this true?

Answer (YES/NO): NO